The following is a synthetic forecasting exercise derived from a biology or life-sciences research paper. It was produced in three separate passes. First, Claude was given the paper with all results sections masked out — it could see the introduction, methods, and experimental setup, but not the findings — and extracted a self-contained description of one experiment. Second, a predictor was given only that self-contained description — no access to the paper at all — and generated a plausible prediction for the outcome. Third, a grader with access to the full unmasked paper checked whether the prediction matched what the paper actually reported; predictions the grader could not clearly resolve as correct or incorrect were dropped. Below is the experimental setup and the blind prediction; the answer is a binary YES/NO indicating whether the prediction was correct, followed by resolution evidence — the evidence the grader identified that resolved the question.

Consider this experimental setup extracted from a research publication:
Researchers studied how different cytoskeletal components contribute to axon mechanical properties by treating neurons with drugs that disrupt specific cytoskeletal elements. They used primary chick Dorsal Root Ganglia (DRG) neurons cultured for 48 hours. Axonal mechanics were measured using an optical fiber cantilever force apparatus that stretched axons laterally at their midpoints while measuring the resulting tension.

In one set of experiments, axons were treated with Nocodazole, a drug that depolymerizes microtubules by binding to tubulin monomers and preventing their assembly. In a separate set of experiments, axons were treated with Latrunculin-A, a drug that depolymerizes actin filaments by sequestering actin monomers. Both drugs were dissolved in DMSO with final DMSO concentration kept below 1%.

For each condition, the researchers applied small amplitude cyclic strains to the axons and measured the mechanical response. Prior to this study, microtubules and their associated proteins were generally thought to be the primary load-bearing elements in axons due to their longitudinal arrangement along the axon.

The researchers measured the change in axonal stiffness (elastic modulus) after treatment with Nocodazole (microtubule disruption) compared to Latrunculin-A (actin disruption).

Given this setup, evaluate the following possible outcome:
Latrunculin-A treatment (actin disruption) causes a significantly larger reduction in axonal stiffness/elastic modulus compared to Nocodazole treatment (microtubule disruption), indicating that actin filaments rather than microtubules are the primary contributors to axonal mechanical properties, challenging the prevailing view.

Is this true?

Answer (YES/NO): YES